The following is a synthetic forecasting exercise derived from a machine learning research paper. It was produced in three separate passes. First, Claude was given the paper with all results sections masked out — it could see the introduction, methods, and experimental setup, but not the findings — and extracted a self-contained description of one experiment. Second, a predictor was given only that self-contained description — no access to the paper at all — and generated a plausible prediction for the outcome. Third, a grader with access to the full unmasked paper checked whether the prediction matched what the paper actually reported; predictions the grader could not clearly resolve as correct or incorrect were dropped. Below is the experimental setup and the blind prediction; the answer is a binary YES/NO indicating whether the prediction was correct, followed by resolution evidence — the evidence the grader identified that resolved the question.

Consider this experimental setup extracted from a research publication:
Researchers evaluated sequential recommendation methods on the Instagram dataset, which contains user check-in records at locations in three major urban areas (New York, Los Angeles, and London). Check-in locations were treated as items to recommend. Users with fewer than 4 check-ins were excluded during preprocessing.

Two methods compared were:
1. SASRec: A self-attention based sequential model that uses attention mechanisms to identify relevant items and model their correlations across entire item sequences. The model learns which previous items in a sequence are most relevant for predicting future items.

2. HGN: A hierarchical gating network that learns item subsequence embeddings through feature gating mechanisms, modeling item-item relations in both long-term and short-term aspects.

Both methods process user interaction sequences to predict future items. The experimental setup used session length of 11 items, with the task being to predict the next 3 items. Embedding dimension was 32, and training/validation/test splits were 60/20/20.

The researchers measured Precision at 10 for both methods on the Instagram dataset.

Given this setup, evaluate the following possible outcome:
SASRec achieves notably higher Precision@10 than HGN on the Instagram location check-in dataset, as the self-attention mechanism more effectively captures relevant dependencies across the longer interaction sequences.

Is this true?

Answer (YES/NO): NO